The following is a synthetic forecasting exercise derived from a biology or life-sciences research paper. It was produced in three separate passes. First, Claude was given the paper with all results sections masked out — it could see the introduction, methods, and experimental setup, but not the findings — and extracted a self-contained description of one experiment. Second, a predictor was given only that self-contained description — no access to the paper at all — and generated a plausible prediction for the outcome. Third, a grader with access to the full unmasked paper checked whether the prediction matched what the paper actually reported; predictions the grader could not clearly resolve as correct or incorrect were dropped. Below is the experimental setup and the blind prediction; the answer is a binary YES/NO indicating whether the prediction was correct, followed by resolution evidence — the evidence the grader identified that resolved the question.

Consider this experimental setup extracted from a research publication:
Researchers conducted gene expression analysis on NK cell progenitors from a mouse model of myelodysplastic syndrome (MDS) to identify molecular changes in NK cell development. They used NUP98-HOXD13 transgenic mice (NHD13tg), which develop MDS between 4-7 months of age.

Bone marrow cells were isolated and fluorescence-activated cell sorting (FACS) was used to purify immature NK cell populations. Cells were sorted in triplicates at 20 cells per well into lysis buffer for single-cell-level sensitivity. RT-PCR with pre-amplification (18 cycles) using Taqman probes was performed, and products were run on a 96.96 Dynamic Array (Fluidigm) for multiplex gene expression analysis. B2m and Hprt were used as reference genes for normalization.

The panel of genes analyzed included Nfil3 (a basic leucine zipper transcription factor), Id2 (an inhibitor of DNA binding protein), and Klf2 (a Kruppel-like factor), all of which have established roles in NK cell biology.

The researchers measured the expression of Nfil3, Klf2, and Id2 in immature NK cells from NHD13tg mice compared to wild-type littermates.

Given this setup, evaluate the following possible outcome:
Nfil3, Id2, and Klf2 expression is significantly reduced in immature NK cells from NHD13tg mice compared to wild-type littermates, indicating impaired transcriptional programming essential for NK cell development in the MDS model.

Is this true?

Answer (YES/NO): NO